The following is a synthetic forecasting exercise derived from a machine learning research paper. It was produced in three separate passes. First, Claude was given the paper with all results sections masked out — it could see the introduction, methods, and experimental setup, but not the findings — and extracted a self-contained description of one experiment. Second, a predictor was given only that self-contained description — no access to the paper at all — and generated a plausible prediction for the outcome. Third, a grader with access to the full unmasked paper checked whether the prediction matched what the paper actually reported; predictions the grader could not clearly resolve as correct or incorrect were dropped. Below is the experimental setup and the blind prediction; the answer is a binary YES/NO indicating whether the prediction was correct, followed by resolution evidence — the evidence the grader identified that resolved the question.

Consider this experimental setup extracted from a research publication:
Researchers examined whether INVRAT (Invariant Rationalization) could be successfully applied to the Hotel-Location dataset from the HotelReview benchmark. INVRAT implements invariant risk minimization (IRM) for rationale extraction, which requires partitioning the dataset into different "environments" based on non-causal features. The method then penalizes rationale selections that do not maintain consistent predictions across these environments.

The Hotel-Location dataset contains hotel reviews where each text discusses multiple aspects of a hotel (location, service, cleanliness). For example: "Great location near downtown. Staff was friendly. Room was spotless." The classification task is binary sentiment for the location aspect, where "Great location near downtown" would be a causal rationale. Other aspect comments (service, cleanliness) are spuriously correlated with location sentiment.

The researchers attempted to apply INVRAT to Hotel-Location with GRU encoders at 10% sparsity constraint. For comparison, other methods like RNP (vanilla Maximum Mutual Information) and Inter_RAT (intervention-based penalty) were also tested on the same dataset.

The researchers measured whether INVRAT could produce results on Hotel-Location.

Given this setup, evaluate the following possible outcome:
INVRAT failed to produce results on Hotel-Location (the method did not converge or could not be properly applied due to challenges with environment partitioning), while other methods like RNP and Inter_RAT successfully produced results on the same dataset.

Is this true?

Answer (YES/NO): NO